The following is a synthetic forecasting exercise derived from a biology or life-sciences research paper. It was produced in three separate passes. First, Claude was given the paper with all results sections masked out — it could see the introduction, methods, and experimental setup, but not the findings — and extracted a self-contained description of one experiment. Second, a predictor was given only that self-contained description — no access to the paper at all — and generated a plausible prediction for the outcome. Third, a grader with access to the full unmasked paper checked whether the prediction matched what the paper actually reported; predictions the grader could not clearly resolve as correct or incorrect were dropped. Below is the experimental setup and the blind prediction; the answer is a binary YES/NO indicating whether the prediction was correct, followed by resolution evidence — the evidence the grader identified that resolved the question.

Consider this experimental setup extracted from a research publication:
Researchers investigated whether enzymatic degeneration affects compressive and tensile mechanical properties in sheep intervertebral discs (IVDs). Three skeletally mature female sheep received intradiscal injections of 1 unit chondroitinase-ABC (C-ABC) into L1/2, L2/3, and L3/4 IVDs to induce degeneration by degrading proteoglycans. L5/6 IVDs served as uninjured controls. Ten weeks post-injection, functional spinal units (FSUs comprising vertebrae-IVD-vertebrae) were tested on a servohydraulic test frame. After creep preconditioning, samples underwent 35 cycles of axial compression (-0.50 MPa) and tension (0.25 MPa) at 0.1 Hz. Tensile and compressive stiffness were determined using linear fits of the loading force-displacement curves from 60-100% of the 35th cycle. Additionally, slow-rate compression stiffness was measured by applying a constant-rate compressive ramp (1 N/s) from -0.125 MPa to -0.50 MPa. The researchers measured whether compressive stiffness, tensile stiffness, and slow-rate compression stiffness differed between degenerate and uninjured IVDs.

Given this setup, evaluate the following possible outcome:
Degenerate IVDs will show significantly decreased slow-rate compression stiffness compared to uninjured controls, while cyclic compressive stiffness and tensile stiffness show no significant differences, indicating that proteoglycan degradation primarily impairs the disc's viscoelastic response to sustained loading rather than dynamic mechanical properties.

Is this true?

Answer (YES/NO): NO